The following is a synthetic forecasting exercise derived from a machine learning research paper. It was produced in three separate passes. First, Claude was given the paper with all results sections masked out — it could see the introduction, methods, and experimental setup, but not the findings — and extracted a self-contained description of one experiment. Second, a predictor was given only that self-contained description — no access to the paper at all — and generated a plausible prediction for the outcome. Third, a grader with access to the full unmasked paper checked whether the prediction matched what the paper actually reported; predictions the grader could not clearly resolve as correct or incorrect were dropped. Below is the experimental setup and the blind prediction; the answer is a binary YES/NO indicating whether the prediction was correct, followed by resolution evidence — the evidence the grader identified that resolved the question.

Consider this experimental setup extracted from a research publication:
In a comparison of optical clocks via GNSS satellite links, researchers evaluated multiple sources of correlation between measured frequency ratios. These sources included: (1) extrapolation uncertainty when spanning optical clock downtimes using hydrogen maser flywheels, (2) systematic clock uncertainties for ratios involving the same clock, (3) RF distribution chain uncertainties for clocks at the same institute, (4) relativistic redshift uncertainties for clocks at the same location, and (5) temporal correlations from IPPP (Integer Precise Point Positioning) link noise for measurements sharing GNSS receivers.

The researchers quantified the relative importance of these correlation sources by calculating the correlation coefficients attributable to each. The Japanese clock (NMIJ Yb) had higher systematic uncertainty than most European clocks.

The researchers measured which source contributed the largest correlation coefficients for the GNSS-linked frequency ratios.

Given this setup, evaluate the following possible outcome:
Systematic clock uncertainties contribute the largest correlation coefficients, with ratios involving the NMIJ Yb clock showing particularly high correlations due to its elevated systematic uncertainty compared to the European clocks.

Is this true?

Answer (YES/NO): NO